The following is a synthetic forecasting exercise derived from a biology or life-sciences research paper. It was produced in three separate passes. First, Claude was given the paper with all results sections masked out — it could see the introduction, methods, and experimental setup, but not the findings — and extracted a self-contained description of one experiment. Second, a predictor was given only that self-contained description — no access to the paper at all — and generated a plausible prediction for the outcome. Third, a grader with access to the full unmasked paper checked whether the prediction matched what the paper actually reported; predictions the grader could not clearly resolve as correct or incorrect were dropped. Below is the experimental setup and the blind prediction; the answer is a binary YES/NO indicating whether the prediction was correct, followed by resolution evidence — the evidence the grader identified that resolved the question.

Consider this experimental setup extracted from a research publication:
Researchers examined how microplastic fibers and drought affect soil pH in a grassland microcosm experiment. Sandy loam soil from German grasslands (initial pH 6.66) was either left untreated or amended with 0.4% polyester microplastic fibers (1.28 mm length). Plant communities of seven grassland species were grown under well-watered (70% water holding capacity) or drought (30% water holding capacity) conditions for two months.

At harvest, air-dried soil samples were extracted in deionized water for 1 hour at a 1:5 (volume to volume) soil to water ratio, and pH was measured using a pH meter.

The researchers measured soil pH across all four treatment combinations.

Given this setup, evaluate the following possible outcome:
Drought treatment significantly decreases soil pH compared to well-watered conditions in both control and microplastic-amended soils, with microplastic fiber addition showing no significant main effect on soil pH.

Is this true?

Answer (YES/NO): NO